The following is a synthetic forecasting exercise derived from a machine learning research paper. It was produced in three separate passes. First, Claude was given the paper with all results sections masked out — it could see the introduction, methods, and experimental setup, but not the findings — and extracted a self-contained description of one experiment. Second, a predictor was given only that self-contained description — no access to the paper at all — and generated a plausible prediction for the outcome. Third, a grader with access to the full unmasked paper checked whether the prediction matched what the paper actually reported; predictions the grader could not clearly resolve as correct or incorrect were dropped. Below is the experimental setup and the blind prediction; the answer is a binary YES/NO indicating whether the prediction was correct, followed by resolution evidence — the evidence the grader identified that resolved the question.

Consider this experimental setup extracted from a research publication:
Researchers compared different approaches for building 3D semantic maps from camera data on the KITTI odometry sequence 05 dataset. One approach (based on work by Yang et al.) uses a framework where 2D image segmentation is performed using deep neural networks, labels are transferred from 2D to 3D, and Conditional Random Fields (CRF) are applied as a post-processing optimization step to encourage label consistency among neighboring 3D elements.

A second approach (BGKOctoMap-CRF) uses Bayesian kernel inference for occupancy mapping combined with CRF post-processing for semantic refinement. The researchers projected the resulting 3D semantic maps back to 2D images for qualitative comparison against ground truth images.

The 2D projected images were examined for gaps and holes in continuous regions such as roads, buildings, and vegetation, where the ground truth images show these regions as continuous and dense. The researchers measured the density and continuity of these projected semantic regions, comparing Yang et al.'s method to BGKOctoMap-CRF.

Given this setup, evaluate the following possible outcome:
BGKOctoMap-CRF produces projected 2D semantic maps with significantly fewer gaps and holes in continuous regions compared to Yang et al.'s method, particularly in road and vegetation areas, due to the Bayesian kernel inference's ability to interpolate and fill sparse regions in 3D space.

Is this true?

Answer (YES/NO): YES